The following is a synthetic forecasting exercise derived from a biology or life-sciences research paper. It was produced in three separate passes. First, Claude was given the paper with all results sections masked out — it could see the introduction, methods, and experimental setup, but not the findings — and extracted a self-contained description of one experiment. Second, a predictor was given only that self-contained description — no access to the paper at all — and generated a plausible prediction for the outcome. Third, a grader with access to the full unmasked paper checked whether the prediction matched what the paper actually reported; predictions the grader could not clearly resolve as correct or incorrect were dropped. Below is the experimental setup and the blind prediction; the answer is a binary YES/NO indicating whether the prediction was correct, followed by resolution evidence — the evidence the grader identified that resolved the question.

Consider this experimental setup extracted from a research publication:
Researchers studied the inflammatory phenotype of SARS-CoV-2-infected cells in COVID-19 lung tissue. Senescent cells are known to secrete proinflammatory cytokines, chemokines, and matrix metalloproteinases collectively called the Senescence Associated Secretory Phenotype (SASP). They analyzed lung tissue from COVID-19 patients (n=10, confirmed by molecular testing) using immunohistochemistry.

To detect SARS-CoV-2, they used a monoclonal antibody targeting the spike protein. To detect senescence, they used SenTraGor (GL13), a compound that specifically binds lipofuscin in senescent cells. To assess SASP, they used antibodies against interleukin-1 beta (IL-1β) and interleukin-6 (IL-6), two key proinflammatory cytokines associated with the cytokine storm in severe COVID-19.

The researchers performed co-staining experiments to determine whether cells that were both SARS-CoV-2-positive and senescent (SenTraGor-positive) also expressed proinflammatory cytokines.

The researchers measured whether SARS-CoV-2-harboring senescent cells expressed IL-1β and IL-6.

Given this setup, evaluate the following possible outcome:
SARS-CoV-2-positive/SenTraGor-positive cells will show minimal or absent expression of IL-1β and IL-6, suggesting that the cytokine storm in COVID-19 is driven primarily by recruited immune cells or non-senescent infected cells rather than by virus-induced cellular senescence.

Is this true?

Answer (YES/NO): NO